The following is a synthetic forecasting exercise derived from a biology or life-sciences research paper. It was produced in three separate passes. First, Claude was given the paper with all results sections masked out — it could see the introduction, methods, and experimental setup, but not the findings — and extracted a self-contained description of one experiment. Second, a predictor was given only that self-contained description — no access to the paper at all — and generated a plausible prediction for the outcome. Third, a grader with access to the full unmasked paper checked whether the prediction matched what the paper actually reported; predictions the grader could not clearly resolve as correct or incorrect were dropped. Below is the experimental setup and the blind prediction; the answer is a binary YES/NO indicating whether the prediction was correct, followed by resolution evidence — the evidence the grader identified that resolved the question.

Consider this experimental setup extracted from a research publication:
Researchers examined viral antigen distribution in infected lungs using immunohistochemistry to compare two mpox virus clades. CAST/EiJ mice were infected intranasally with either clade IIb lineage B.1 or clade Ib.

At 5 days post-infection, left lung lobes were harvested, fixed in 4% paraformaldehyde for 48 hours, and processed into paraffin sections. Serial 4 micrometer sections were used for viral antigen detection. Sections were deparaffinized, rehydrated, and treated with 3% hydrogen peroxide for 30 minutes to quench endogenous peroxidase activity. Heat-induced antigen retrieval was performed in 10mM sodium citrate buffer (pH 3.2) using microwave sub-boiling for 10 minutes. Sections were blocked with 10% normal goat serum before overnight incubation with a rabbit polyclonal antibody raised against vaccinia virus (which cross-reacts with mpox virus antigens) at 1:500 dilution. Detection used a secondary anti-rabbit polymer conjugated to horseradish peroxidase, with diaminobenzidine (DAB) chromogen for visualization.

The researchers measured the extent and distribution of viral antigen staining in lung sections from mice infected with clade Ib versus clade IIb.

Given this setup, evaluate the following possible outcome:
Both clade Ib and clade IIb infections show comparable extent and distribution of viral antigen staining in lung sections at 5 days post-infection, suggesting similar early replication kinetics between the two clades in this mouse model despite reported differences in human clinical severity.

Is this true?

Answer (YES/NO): NO